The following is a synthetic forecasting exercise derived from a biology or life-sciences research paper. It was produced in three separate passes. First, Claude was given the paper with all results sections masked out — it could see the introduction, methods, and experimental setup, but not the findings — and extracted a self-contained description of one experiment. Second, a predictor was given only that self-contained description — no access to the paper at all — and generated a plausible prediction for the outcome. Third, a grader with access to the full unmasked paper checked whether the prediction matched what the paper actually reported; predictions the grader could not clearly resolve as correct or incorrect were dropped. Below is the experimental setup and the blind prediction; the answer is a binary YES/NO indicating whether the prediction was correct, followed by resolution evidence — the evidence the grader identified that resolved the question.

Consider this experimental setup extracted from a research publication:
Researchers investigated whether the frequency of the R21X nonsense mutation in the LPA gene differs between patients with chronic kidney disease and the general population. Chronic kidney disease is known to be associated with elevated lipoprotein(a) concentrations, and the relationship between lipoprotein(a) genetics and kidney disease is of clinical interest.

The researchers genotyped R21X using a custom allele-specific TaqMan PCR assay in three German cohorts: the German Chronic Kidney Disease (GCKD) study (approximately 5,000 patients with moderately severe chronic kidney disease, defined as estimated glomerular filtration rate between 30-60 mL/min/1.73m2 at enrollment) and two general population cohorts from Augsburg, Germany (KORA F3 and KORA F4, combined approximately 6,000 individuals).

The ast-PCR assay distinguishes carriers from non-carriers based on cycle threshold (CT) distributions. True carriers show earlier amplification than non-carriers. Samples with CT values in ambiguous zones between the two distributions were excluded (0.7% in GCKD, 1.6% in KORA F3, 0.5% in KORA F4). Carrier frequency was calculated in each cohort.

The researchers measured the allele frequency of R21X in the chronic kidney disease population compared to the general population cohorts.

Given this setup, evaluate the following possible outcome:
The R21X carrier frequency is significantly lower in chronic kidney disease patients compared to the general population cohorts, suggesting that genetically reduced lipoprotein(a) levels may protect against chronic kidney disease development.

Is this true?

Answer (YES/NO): NO